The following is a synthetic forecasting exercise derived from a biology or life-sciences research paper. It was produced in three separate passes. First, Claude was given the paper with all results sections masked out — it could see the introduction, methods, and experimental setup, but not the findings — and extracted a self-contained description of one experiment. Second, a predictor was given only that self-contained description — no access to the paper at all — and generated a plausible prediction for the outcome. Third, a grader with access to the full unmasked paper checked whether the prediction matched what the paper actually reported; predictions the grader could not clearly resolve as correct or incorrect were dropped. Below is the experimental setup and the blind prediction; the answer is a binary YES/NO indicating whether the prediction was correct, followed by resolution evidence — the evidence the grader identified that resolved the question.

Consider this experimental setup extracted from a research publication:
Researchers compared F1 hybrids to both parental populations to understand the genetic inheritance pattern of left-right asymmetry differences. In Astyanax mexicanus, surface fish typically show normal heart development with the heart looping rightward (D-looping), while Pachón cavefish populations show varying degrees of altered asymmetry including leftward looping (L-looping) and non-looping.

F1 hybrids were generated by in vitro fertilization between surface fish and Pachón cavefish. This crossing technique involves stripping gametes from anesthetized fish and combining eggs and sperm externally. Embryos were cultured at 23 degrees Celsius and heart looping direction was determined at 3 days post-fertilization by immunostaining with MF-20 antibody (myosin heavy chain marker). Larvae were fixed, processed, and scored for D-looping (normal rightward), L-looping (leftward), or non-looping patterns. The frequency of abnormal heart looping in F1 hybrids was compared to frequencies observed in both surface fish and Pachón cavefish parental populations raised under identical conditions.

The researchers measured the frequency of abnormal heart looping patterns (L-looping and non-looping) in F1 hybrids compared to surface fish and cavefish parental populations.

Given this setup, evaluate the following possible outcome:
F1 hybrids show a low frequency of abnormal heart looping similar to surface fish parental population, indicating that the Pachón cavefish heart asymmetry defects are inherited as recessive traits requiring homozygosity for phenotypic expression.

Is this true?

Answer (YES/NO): NO